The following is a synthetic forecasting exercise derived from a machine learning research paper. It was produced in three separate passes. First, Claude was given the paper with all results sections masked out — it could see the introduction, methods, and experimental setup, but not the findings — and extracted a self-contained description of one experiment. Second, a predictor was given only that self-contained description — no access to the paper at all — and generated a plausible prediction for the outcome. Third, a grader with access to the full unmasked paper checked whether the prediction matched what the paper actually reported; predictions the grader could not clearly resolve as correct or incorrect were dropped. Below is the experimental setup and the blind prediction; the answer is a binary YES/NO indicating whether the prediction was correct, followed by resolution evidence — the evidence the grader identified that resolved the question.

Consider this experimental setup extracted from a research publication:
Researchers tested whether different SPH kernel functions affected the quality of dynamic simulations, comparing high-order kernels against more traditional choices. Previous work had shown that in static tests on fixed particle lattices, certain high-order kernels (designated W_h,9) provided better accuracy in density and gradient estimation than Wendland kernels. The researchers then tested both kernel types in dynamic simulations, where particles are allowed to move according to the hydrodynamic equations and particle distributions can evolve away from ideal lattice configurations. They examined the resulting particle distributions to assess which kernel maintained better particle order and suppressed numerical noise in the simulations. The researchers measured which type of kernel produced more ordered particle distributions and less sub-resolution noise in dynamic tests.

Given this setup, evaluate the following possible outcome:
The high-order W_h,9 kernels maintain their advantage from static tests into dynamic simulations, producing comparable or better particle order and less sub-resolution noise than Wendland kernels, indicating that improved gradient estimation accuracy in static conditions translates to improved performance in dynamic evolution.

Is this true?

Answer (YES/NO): NO